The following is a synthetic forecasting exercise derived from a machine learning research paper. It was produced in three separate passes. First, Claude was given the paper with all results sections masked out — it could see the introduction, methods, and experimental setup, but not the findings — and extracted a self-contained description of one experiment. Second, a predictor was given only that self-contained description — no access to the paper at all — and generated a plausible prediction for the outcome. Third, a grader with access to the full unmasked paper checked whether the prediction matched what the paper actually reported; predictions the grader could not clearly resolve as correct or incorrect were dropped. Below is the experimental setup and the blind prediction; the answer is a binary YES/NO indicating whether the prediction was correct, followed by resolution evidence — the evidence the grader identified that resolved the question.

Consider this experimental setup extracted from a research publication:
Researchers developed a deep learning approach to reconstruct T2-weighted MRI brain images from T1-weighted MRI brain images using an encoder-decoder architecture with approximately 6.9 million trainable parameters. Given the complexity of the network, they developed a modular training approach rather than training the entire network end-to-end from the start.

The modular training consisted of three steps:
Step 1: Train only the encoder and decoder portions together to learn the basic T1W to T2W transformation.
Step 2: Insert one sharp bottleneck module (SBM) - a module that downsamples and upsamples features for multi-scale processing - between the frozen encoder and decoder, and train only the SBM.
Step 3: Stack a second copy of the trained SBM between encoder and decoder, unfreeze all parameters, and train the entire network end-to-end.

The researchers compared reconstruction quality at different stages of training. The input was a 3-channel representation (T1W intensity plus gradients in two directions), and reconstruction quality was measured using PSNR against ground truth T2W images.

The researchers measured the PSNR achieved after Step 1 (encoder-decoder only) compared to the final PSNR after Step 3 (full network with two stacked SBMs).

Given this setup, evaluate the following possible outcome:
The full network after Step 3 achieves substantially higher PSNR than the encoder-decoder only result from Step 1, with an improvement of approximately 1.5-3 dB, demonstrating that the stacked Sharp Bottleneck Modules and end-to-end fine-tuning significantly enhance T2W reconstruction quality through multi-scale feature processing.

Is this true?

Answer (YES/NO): NO